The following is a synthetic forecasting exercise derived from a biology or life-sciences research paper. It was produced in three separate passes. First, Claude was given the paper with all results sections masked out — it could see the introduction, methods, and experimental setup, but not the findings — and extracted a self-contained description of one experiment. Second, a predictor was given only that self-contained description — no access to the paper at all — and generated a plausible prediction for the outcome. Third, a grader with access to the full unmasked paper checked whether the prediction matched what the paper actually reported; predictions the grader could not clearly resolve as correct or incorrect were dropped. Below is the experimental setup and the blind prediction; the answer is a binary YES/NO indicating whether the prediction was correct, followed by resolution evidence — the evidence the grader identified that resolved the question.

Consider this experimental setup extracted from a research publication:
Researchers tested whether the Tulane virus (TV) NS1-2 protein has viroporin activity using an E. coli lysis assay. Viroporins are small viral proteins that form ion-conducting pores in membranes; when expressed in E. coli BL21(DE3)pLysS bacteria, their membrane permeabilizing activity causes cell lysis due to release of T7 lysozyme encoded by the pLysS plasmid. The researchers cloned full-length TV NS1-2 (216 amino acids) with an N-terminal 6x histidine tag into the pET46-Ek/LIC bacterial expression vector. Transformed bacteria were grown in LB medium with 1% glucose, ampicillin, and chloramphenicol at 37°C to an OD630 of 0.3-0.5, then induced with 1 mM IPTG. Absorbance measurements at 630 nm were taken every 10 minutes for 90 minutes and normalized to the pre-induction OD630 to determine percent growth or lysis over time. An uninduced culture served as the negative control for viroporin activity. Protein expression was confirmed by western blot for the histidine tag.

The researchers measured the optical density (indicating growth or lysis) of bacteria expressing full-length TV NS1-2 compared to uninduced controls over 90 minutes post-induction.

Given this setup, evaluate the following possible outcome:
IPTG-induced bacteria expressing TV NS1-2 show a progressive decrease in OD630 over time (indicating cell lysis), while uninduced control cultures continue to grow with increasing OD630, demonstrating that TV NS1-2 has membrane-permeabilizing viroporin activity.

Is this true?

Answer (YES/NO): NO